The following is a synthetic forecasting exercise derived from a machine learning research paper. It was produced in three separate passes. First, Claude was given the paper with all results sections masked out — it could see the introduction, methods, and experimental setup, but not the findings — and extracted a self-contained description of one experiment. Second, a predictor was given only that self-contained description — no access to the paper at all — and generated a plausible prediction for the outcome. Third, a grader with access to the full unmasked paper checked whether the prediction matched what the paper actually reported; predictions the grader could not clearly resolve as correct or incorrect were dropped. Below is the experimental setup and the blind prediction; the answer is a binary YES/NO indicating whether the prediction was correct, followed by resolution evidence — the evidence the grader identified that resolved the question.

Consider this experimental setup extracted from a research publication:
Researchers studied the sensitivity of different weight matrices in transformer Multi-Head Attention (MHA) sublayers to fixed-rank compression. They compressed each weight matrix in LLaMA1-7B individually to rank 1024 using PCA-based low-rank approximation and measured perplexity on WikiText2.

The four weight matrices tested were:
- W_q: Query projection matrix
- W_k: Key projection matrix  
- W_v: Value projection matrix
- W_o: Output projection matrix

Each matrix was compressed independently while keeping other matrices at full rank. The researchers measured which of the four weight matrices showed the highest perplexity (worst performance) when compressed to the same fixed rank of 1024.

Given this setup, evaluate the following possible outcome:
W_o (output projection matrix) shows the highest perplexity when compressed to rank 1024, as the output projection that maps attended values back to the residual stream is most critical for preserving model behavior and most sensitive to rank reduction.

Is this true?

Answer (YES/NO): NO